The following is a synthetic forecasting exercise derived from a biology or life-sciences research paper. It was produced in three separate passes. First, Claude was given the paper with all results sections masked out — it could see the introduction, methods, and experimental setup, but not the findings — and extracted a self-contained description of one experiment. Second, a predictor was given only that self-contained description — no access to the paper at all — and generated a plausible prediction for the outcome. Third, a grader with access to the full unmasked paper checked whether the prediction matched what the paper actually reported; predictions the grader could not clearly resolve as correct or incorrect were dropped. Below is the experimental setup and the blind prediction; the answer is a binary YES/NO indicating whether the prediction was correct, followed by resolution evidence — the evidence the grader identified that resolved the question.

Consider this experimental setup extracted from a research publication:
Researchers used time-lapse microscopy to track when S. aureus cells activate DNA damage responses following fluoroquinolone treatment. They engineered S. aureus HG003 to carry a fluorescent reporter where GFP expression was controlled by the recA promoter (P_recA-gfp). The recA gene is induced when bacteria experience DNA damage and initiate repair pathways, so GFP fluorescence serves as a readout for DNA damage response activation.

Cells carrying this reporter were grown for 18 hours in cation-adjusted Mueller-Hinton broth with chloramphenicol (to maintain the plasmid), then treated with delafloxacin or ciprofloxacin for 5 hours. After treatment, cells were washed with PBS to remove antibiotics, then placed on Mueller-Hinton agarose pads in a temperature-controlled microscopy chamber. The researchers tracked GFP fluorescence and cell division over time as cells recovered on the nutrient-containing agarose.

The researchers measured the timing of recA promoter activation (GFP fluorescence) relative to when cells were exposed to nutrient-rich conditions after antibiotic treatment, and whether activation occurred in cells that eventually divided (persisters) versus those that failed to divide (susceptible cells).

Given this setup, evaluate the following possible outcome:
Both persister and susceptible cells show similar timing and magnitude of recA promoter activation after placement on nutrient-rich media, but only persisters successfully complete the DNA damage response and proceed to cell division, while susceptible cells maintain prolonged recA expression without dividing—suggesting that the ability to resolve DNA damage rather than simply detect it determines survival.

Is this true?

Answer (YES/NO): NO